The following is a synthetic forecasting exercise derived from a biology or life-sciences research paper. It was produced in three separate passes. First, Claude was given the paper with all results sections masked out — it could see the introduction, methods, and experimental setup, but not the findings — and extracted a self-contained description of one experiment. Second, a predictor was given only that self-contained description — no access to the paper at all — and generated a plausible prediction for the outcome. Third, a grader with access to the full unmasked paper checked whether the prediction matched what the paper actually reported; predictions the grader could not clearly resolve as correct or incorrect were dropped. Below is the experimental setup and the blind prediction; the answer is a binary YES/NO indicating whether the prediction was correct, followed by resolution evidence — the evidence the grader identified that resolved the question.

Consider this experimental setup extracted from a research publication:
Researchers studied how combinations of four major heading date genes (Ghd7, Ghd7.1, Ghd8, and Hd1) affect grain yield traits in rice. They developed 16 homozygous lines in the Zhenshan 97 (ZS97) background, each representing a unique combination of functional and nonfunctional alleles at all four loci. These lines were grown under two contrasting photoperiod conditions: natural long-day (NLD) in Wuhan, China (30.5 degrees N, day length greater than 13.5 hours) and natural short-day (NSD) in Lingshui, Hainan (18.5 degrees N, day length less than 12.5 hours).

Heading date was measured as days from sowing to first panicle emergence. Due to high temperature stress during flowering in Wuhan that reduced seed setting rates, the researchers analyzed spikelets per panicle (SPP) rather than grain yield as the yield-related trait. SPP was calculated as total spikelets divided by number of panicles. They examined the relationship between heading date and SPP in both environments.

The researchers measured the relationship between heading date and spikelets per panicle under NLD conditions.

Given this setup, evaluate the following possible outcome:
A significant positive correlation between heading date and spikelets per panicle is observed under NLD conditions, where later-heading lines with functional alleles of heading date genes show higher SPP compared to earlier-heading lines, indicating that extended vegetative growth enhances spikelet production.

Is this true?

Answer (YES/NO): NO